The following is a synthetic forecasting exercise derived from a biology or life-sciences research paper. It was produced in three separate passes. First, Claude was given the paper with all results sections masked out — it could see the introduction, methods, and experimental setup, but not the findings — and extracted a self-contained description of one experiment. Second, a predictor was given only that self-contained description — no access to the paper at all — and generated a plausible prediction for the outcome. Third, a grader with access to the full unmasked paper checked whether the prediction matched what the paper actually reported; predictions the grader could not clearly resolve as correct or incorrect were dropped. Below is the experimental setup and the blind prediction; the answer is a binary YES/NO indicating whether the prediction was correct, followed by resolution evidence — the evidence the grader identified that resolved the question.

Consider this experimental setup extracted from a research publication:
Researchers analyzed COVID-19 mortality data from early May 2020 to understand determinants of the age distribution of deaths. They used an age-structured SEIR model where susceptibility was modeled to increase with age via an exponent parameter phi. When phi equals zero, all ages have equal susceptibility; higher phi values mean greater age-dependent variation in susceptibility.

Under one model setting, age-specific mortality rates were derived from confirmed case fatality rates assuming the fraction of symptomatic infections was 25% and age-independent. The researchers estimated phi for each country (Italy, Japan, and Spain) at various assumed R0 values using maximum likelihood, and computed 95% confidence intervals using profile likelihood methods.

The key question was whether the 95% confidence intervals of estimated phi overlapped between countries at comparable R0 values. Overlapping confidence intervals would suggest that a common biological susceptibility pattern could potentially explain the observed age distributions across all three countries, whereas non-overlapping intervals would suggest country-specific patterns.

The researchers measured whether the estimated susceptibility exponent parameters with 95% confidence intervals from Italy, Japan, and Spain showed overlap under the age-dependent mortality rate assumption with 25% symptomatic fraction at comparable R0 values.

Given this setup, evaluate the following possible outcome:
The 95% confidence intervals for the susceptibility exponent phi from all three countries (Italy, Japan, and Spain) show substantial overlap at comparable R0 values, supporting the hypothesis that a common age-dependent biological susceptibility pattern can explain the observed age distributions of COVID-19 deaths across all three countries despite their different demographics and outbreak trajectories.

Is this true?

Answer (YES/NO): NO